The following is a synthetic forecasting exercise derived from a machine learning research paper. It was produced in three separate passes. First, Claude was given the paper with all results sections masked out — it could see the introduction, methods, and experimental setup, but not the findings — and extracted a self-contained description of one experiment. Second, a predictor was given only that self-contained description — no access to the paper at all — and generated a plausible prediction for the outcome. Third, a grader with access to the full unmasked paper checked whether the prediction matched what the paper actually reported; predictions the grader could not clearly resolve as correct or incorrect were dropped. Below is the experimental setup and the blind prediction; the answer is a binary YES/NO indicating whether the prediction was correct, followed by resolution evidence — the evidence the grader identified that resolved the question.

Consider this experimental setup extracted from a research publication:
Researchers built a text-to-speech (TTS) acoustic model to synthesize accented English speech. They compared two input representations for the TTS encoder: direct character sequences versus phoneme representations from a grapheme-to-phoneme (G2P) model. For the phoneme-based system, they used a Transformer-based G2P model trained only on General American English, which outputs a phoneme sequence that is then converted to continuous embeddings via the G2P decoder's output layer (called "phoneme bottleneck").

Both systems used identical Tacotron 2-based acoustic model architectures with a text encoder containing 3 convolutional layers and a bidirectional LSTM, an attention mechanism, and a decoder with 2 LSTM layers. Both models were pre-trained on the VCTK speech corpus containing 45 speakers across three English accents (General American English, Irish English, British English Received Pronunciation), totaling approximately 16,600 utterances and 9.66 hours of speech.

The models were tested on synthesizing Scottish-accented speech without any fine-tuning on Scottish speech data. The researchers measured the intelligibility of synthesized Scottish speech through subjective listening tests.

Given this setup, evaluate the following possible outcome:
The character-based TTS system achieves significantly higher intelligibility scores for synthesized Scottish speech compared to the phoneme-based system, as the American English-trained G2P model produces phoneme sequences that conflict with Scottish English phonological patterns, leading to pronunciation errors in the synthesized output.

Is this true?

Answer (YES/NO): NO